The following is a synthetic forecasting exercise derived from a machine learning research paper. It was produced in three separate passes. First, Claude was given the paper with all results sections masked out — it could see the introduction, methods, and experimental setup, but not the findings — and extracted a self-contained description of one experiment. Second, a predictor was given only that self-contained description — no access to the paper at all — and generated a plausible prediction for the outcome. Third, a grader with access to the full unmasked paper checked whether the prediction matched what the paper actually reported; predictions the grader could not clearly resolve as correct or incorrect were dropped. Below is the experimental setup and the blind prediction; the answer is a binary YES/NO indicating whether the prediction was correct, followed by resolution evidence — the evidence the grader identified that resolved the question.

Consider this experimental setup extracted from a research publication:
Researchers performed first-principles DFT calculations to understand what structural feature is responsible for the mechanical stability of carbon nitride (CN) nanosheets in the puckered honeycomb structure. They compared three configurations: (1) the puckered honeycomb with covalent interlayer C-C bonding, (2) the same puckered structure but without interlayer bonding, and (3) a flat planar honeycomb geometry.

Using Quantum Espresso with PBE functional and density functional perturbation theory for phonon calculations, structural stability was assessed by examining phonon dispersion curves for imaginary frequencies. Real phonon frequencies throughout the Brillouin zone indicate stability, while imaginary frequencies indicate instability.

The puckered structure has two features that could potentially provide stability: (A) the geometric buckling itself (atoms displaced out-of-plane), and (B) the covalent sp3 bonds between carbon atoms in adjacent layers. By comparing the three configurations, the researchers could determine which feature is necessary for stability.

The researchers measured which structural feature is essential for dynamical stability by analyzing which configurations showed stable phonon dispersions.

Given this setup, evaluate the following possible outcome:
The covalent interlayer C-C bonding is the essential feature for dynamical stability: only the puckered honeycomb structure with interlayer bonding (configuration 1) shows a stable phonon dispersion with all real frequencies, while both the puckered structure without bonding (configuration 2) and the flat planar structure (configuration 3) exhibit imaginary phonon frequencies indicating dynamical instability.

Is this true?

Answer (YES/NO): YES